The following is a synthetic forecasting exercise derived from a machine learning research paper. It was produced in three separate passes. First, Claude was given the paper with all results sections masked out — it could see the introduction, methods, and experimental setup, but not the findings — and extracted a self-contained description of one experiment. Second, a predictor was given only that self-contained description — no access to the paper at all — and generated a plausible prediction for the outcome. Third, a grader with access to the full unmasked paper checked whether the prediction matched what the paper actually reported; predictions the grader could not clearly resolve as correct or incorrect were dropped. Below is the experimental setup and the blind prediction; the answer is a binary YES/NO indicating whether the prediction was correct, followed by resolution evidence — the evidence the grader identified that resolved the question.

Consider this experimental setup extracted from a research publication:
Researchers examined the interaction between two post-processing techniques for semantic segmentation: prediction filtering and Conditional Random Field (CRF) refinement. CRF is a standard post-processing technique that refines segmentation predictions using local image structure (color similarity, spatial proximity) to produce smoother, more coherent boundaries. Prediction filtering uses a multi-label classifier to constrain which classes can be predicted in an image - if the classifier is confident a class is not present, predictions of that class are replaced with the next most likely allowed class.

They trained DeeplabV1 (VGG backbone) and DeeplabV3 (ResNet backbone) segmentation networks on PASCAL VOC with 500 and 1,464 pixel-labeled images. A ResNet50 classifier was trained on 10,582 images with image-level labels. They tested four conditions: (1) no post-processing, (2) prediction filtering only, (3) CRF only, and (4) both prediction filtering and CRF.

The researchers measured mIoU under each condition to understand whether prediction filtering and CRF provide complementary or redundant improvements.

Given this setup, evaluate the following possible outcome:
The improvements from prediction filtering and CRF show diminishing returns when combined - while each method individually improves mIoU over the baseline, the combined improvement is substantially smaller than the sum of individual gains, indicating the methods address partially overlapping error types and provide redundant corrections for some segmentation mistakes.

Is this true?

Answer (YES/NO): NO